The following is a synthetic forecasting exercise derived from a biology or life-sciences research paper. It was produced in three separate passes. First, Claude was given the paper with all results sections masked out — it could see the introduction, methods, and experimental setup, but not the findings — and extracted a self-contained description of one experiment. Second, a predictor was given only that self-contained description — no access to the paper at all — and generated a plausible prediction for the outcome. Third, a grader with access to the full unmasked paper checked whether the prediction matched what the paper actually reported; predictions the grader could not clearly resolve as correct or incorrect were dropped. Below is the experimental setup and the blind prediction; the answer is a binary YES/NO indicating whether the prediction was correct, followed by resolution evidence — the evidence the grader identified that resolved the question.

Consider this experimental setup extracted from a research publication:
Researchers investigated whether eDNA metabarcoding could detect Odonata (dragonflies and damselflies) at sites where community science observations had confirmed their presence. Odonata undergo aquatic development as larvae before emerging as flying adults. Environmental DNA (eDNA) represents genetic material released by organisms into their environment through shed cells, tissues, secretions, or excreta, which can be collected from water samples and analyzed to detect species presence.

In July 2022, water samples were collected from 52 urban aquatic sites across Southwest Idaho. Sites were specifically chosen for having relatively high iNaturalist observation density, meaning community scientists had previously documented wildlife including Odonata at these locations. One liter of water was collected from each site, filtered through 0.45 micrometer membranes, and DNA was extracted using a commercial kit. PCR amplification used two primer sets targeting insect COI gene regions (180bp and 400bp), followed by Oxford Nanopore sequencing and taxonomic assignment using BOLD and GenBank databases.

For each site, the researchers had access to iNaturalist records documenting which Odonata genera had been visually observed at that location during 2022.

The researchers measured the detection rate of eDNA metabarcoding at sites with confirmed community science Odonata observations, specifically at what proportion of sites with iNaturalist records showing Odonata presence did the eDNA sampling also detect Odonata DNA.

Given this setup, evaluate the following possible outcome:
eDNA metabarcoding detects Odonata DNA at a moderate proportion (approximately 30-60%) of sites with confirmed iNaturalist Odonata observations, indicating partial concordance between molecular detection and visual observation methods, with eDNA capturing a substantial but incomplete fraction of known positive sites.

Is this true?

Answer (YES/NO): YES